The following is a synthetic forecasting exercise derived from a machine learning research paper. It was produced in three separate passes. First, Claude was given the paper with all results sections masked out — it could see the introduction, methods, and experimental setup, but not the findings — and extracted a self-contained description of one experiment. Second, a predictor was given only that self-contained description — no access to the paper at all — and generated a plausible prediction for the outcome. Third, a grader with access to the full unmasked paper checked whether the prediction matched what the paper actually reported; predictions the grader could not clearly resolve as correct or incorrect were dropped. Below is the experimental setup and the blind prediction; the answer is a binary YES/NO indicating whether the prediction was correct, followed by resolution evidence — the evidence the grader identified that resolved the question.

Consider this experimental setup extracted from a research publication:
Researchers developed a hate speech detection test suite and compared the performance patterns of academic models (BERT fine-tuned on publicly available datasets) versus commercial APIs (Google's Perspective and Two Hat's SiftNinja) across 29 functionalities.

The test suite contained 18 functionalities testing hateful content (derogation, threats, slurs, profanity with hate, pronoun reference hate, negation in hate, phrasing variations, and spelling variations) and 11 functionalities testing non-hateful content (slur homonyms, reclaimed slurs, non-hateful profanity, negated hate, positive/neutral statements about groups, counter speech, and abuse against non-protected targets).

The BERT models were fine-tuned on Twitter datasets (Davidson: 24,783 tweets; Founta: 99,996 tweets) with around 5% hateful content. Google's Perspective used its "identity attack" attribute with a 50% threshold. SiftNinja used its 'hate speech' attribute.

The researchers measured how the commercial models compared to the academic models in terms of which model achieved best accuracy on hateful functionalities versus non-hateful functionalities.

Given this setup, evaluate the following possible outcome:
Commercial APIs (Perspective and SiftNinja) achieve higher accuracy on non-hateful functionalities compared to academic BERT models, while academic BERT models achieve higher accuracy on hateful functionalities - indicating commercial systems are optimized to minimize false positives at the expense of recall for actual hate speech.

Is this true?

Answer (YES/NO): NO